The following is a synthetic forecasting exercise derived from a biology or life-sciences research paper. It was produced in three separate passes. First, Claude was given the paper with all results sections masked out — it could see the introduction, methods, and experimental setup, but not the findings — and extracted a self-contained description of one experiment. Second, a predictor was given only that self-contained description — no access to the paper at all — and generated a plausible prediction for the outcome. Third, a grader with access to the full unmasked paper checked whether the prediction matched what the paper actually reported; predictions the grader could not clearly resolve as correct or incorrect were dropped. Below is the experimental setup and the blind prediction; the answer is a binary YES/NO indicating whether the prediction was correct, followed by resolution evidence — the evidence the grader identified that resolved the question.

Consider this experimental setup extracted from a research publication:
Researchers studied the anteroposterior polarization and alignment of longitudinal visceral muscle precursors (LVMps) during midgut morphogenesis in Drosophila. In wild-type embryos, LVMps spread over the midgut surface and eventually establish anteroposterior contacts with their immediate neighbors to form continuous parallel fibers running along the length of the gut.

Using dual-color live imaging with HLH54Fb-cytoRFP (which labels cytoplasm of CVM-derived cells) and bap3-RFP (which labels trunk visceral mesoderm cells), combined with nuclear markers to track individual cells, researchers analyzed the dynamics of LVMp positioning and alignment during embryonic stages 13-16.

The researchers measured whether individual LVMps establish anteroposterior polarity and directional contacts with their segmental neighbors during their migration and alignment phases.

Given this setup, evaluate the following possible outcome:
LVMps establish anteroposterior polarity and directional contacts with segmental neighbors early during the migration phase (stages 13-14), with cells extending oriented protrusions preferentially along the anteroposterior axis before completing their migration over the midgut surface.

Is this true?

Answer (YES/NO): NO